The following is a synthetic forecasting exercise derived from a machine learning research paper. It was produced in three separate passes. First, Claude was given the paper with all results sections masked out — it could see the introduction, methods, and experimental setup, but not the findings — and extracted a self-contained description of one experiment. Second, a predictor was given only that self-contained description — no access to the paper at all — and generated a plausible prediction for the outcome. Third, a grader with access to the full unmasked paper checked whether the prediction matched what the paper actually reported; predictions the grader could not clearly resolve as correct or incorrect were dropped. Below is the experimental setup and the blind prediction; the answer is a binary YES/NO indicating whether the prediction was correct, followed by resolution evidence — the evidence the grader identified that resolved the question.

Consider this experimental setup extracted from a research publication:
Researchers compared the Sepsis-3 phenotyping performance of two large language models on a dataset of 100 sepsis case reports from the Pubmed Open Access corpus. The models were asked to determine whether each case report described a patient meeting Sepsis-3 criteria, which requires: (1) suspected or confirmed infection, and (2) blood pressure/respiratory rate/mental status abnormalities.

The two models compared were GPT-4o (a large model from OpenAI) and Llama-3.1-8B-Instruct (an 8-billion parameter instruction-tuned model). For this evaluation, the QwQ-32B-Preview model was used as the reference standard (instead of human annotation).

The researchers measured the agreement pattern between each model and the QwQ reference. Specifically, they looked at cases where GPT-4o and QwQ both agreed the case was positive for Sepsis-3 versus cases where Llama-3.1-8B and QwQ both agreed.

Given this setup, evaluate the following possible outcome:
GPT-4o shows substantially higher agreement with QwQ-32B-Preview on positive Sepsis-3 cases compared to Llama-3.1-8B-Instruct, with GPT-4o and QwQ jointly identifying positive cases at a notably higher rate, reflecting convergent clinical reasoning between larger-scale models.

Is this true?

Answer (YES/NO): NO